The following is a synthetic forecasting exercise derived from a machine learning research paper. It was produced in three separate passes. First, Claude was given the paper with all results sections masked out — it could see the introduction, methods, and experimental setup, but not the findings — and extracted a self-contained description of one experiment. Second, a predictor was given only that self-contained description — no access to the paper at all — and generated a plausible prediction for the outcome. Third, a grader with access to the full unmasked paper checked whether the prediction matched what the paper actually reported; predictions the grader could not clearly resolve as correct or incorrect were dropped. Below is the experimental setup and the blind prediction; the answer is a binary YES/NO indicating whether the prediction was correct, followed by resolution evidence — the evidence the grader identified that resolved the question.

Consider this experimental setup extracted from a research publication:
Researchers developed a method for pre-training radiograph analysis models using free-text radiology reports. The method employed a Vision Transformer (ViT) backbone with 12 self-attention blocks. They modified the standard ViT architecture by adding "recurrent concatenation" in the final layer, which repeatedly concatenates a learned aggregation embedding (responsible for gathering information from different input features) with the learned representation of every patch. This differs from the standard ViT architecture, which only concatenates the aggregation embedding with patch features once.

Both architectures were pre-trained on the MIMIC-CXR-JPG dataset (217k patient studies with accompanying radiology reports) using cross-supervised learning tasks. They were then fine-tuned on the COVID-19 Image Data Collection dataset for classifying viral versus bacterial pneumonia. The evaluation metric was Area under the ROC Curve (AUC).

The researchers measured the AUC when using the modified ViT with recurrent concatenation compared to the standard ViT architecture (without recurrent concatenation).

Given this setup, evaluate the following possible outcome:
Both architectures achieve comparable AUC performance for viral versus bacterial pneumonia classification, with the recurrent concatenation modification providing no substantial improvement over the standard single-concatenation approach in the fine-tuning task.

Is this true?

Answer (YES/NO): NO